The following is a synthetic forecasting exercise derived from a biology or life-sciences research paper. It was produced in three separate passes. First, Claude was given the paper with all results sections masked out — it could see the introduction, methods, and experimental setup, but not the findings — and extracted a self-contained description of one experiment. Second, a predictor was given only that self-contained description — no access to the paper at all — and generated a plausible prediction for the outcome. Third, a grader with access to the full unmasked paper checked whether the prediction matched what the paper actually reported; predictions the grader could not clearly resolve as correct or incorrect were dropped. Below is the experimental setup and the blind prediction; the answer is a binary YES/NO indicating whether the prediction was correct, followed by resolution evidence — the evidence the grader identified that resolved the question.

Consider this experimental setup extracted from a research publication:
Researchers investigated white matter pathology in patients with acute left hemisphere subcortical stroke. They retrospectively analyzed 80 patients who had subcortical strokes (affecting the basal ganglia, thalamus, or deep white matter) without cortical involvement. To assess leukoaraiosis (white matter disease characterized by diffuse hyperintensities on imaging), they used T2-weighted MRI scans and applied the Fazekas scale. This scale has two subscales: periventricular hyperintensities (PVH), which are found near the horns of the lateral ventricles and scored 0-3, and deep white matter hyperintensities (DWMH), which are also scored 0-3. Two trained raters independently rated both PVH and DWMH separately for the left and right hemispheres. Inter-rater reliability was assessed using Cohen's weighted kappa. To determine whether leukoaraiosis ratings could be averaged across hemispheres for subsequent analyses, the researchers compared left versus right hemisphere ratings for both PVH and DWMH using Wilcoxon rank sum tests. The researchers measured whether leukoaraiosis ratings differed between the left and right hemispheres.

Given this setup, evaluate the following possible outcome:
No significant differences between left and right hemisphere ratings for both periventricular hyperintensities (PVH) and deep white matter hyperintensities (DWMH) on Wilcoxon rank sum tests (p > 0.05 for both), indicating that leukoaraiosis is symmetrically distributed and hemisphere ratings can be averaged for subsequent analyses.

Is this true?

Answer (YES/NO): YES